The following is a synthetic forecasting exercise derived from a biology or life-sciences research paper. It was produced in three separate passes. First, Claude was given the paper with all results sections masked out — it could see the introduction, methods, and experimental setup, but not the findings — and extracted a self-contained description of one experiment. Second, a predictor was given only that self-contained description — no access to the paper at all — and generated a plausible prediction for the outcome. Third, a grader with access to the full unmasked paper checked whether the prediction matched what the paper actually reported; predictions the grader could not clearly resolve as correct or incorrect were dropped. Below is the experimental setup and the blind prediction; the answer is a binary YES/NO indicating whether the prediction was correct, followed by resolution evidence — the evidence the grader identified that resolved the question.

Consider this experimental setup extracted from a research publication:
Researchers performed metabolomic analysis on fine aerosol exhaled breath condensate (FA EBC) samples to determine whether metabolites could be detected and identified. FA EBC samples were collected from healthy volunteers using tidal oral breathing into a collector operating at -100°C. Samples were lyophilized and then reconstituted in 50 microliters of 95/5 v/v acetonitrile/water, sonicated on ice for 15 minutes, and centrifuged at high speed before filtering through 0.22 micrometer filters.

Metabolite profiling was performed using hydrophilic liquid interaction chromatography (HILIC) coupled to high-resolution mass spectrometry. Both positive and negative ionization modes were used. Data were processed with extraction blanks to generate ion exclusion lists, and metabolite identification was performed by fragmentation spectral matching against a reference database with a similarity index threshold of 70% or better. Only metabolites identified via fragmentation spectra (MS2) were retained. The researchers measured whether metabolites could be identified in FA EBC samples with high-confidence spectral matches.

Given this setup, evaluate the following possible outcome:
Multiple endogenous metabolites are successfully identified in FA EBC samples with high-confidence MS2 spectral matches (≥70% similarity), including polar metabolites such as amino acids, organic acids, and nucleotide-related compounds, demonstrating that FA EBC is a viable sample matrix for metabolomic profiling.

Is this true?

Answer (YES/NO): NO